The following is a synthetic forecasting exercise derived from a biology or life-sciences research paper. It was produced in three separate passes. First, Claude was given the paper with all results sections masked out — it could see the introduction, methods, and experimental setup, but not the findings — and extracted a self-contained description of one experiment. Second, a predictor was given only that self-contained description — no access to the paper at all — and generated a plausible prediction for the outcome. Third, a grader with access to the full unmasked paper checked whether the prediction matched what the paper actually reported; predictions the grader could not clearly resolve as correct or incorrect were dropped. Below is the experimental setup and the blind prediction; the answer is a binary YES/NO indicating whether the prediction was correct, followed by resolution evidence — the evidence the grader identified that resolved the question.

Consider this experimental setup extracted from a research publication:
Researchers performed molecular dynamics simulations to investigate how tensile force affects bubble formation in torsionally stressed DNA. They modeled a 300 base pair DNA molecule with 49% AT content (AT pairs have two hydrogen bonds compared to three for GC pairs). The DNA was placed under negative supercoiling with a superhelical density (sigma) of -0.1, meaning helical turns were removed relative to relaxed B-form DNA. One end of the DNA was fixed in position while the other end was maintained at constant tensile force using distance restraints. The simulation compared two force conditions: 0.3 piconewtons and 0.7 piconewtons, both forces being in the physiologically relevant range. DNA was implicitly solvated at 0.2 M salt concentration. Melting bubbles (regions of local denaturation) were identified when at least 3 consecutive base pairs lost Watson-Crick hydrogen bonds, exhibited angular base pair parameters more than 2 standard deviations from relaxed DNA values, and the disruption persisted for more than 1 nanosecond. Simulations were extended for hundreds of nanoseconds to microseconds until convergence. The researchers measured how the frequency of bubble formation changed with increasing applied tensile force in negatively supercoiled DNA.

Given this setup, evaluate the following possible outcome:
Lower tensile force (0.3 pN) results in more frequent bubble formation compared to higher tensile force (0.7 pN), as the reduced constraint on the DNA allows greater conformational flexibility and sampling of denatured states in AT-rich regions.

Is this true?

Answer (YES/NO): NO